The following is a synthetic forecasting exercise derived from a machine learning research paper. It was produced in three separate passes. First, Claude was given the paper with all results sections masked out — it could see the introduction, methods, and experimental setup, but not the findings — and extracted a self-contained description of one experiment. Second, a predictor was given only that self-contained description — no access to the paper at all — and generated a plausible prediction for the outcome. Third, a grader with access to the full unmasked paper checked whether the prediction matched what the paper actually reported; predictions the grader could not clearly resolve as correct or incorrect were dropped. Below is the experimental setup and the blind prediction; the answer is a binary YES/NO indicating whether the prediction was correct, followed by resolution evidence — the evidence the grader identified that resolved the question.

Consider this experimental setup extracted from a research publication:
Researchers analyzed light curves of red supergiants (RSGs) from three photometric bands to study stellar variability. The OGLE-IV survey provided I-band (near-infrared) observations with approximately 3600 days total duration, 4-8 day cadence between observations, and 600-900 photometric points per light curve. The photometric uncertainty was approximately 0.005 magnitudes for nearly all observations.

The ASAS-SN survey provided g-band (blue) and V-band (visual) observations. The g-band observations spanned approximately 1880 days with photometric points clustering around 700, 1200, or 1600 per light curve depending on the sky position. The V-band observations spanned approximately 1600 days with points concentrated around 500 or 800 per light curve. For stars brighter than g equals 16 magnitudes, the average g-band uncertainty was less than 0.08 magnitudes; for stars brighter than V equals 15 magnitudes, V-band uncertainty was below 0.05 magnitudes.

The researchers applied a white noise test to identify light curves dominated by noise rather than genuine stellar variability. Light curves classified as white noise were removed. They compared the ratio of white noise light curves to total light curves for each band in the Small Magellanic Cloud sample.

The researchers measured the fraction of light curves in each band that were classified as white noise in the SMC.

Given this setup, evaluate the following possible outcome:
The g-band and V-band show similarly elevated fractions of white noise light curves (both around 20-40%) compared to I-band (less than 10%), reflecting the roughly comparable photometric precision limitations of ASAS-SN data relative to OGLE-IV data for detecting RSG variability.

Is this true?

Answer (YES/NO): NO